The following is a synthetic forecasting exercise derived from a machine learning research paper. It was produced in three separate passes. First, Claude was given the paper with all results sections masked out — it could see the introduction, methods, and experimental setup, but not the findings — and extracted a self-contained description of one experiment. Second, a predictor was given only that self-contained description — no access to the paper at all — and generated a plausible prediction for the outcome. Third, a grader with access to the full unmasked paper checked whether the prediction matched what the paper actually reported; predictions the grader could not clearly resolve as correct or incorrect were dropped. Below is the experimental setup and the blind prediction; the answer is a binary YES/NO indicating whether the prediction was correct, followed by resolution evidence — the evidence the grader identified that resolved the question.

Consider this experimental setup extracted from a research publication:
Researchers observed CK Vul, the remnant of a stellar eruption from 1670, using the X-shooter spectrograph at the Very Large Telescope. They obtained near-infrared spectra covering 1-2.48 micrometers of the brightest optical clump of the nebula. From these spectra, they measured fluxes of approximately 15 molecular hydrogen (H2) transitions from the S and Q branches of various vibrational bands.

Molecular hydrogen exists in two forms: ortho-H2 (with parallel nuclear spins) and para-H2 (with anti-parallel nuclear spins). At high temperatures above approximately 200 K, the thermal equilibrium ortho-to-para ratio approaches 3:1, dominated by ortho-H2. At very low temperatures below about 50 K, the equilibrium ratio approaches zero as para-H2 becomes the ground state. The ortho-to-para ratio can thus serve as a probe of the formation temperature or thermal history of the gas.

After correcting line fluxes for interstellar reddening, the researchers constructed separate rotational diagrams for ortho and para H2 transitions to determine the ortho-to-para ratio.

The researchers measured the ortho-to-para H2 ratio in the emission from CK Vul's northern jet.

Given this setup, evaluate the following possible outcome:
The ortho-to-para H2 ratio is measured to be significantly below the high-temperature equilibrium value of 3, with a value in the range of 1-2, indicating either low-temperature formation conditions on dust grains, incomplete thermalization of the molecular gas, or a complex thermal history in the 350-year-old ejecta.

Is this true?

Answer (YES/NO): NO